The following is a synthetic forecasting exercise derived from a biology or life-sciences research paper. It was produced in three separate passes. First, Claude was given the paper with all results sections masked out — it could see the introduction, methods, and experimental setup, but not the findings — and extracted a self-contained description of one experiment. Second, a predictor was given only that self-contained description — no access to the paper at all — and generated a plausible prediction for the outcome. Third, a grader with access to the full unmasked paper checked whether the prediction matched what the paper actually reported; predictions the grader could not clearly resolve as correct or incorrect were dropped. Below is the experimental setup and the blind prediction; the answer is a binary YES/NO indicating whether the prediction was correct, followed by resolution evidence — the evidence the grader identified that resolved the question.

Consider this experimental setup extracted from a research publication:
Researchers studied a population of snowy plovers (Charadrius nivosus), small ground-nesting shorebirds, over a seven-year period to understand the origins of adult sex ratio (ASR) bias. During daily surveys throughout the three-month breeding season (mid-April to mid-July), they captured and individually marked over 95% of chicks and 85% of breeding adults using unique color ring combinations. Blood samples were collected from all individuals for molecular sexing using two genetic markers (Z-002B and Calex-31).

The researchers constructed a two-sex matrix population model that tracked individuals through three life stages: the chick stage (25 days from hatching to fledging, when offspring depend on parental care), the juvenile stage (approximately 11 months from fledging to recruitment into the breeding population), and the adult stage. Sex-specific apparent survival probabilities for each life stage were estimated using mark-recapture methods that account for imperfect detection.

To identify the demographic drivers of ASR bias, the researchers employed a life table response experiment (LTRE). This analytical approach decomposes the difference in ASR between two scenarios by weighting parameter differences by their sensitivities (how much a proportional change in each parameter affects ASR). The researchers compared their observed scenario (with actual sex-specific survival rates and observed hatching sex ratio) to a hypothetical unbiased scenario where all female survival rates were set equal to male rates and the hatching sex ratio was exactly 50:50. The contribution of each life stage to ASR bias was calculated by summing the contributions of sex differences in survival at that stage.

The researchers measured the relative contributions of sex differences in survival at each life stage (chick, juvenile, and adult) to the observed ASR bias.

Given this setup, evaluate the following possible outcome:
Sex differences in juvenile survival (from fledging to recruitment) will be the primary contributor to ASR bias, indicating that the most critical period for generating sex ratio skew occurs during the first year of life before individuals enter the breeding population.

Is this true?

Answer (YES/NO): YES